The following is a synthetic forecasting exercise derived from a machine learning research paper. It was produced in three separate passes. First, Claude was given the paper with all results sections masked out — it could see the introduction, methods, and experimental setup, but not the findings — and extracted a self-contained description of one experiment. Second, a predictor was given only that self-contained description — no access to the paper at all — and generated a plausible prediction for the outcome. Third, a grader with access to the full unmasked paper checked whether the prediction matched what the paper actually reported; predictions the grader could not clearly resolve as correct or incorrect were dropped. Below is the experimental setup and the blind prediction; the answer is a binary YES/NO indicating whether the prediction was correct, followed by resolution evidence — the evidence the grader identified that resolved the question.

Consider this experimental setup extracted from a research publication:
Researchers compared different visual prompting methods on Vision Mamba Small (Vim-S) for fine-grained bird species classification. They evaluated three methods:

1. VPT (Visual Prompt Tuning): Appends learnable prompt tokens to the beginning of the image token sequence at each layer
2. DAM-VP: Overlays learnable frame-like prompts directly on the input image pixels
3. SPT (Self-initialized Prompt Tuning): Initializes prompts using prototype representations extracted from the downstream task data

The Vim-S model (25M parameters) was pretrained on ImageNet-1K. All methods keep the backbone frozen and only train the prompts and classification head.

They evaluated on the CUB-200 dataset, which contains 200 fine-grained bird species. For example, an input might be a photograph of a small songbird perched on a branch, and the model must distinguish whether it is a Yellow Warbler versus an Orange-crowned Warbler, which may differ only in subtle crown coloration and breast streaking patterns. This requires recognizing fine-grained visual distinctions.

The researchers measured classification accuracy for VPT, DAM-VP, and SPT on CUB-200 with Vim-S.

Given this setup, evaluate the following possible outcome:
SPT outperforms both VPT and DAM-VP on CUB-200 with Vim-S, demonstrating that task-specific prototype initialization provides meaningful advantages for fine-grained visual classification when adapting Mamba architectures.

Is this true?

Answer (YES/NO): NO